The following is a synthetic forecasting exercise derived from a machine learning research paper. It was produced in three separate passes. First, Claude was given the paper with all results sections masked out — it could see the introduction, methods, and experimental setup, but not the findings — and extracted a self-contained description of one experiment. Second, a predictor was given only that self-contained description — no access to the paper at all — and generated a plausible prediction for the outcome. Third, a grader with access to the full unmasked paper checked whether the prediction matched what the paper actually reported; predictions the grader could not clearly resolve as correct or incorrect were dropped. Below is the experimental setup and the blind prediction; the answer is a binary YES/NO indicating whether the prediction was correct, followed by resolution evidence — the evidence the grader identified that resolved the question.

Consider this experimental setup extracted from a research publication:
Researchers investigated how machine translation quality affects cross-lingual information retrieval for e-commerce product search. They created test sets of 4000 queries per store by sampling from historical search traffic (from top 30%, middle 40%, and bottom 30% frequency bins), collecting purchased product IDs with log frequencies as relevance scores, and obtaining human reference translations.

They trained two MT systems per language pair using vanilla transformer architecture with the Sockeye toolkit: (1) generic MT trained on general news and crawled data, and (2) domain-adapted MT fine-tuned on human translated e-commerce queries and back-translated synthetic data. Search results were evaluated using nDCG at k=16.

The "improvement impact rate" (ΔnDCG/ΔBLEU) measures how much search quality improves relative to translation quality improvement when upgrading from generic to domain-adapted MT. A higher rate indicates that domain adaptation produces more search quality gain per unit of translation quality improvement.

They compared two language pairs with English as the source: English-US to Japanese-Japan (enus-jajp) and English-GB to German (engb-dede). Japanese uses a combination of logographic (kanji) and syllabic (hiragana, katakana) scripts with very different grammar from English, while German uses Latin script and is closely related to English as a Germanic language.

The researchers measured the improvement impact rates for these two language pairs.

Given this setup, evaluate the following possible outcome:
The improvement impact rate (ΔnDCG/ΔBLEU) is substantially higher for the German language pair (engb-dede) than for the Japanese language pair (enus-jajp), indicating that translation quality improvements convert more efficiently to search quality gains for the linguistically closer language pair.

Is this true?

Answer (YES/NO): NO